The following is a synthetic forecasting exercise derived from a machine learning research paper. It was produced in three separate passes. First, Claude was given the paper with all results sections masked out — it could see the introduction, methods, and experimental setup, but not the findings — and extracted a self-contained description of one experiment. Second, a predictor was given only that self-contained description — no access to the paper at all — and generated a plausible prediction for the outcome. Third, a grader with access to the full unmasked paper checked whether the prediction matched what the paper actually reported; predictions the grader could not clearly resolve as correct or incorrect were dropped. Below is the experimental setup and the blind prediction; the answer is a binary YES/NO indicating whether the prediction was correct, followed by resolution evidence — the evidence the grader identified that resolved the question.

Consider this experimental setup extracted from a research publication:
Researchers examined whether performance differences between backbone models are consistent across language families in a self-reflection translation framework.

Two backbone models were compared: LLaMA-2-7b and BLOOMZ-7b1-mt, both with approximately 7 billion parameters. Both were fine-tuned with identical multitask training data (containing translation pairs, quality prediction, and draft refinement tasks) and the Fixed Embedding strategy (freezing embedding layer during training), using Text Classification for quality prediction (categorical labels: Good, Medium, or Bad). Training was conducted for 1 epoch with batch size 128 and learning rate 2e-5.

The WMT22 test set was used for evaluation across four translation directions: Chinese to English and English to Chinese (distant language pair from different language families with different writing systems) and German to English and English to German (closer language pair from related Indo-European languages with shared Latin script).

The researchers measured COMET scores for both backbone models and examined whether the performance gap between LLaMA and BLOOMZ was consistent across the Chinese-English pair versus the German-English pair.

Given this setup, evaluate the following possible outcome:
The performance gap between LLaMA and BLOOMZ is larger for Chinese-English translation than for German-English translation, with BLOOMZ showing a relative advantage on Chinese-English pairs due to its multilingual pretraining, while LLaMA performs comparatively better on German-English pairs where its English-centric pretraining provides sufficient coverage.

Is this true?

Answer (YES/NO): NO